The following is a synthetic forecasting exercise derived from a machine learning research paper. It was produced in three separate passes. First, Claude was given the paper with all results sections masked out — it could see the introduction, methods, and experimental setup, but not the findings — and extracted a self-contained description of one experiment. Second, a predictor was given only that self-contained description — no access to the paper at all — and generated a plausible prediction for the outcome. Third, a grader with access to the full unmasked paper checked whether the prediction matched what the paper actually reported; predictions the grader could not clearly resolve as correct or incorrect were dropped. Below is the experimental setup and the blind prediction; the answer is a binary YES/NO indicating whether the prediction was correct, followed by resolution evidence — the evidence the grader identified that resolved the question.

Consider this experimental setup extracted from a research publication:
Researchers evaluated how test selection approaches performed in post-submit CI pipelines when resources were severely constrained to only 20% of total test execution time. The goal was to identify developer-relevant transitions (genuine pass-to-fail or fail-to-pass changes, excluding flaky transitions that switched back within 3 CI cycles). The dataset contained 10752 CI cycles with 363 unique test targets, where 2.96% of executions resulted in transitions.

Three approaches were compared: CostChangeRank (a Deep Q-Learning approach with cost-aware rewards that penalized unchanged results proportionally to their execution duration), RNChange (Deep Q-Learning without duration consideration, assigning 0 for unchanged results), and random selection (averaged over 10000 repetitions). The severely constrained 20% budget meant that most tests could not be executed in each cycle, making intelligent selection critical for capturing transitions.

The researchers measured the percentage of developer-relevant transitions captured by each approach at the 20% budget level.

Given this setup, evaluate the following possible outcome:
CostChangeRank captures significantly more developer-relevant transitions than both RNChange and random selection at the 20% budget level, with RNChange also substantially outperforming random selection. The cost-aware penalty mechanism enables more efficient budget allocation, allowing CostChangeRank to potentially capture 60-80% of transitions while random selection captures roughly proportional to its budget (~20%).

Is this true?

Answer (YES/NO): NO